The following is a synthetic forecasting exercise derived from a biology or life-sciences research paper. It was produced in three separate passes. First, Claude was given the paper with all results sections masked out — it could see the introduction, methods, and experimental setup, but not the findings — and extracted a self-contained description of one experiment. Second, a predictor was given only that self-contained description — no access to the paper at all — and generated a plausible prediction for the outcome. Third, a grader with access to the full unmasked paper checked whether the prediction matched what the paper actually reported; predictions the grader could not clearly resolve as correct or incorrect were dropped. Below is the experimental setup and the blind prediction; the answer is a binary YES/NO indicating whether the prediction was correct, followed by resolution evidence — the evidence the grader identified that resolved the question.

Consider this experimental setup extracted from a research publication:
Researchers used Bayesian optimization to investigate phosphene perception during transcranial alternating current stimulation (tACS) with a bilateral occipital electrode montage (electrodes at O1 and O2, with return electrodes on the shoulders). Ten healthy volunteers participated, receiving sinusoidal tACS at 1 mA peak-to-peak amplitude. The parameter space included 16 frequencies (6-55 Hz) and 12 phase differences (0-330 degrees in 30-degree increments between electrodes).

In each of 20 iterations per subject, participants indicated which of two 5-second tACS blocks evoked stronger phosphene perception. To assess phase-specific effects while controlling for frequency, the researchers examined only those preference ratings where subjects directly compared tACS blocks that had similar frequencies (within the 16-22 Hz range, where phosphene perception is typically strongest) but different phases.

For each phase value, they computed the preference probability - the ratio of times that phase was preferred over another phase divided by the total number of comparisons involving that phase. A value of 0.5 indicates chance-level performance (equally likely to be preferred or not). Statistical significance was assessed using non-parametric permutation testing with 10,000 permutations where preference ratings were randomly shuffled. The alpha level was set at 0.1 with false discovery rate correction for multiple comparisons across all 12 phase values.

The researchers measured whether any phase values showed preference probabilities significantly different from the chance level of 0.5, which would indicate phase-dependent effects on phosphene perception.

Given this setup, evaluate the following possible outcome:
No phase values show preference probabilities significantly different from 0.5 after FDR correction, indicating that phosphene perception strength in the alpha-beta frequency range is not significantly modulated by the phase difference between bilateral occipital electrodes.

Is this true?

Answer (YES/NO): NO